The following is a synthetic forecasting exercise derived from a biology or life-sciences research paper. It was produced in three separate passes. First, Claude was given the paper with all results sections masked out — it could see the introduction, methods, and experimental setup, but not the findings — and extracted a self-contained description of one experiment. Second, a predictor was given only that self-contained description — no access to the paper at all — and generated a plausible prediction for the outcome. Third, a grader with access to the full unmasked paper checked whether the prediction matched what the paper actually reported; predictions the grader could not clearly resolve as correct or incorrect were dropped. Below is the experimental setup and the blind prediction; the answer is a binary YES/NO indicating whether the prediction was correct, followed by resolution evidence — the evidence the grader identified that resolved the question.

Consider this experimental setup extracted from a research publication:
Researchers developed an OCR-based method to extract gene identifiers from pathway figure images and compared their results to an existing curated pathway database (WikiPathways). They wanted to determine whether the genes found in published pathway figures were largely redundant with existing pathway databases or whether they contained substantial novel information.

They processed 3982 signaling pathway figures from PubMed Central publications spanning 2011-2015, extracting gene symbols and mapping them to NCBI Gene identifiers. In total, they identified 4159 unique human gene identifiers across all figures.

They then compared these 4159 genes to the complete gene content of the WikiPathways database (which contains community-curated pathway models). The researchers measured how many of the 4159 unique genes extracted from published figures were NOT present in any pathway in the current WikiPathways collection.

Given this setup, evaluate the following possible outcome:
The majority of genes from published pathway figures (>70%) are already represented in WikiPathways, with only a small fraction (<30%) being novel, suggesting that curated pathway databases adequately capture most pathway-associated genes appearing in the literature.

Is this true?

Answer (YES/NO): NO